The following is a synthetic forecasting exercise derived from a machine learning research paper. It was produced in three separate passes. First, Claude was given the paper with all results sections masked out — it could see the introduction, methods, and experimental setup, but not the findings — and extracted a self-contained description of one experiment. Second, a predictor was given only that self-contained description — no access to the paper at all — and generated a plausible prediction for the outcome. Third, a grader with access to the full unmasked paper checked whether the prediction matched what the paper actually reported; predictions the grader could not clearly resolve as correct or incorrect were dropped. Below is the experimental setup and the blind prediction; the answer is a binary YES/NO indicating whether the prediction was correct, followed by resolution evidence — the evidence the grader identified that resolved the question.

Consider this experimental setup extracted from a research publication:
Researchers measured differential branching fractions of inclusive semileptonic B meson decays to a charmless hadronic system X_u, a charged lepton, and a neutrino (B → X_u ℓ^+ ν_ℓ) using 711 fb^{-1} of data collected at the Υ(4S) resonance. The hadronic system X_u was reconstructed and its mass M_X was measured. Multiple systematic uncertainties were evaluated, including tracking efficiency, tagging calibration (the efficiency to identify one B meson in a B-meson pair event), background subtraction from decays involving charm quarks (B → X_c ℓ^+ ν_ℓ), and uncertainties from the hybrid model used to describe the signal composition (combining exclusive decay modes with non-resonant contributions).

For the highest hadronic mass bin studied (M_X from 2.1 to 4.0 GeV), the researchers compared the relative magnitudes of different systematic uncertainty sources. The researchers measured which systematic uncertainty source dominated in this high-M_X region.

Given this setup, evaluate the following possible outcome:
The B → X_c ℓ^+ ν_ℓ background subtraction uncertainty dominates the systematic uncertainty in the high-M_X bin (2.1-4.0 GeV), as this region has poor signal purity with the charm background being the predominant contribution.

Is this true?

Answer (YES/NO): YES